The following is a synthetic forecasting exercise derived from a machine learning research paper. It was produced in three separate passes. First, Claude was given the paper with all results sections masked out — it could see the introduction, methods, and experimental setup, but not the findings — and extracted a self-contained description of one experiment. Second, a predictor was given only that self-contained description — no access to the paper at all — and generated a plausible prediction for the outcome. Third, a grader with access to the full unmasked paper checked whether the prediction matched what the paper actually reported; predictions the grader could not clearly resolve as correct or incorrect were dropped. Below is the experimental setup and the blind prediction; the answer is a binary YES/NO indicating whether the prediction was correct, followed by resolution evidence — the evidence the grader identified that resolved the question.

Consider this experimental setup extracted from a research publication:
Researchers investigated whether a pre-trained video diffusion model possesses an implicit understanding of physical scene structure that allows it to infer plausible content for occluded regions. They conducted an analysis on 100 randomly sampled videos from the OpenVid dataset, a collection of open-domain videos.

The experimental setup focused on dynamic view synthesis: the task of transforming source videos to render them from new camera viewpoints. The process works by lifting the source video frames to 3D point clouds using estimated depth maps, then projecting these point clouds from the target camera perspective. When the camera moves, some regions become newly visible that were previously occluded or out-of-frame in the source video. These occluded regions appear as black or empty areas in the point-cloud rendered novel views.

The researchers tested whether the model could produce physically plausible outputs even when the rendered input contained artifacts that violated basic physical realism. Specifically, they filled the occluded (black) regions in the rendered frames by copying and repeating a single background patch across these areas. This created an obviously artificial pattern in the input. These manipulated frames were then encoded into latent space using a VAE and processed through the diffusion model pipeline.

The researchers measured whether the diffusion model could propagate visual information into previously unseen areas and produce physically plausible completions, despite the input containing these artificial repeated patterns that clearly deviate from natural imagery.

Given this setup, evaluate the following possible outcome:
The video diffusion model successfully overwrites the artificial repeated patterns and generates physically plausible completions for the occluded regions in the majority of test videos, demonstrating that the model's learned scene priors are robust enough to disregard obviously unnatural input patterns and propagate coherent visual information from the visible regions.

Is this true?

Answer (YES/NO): NO